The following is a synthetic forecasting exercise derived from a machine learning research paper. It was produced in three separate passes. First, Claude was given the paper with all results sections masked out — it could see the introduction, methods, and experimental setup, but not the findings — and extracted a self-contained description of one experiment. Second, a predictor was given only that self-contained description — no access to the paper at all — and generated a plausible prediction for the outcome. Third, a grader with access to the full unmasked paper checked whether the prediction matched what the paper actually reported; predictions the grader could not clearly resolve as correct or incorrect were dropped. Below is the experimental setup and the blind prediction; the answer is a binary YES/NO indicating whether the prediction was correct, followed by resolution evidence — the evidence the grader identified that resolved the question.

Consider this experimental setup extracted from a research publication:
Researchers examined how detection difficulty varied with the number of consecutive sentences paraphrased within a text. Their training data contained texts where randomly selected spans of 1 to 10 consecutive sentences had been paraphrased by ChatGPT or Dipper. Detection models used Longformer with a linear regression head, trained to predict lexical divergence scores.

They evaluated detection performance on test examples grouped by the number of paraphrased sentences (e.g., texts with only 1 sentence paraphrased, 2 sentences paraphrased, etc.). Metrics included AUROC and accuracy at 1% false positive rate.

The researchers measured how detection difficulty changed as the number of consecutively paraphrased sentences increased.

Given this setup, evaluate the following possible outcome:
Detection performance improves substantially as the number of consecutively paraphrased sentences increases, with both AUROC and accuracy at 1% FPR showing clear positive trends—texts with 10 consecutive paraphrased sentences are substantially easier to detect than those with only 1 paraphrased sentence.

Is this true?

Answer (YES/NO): YES